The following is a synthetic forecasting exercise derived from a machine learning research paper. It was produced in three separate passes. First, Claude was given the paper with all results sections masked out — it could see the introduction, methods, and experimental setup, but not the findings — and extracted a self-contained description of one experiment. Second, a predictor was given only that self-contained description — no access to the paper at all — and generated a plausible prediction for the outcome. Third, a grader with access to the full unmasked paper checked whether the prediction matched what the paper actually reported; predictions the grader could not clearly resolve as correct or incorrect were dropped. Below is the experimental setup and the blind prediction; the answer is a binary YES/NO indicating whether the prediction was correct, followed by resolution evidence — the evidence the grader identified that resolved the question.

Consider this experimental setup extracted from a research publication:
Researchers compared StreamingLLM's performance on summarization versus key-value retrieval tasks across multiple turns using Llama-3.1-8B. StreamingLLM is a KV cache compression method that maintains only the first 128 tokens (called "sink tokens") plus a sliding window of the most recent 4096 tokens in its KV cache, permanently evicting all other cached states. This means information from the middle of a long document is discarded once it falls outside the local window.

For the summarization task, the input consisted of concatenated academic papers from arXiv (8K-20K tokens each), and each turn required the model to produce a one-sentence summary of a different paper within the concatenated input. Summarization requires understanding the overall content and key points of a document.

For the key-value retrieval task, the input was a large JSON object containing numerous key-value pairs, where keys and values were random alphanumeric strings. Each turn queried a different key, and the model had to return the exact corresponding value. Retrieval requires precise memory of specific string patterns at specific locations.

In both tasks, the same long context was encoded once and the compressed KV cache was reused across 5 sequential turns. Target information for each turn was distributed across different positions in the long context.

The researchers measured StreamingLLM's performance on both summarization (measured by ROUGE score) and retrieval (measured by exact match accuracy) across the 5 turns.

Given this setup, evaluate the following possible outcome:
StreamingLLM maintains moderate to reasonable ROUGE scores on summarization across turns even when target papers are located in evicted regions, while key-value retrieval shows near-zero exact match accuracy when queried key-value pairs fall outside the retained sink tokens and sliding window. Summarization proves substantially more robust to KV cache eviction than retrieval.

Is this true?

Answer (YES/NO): YES